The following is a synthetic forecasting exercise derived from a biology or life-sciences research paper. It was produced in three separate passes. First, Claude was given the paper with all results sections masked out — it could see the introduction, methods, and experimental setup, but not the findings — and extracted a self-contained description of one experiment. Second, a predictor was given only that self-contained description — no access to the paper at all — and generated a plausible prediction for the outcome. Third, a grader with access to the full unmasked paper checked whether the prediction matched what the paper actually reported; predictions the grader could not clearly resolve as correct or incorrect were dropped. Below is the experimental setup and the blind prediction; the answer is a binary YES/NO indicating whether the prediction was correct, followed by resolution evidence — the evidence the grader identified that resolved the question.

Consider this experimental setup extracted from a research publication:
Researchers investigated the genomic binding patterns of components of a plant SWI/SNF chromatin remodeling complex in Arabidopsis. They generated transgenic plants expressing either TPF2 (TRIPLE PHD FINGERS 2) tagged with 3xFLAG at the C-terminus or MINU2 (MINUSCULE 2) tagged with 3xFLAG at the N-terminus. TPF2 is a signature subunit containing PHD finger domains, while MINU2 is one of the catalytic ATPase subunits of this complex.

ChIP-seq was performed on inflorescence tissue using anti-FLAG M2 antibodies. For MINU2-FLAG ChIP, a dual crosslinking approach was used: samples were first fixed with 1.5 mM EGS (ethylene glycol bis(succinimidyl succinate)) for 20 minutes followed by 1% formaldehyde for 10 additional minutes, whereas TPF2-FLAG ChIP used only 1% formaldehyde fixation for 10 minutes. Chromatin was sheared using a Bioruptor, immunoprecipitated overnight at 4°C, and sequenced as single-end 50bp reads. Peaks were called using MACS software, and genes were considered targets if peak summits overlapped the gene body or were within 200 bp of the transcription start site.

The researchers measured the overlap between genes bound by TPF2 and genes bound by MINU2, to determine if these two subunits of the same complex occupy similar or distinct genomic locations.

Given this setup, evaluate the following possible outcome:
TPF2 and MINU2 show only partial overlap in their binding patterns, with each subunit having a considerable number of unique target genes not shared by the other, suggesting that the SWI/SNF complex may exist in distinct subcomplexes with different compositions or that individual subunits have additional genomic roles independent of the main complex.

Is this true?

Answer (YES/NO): NO